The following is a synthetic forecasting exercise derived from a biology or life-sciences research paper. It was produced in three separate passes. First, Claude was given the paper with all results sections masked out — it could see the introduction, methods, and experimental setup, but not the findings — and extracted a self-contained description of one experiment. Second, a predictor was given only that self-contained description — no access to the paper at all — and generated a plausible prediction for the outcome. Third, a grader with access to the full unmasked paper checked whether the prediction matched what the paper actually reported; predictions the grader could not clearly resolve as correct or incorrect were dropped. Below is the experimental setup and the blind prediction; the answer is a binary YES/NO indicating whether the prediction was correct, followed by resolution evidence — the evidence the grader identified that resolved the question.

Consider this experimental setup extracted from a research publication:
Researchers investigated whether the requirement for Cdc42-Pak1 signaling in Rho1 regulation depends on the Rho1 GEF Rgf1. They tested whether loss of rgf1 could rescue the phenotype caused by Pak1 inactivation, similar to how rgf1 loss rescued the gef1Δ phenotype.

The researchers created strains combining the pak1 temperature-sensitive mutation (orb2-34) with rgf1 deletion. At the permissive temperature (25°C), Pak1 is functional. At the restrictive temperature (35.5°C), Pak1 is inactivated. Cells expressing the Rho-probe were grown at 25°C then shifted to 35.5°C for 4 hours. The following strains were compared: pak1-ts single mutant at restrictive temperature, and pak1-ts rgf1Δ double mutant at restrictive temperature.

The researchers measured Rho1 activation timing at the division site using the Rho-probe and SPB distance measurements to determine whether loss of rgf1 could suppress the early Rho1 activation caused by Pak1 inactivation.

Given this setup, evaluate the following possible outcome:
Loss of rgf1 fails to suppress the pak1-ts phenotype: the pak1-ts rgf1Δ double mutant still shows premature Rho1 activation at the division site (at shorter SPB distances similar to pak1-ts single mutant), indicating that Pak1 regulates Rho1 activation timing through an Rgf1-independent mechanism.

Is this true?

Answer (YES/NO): NO